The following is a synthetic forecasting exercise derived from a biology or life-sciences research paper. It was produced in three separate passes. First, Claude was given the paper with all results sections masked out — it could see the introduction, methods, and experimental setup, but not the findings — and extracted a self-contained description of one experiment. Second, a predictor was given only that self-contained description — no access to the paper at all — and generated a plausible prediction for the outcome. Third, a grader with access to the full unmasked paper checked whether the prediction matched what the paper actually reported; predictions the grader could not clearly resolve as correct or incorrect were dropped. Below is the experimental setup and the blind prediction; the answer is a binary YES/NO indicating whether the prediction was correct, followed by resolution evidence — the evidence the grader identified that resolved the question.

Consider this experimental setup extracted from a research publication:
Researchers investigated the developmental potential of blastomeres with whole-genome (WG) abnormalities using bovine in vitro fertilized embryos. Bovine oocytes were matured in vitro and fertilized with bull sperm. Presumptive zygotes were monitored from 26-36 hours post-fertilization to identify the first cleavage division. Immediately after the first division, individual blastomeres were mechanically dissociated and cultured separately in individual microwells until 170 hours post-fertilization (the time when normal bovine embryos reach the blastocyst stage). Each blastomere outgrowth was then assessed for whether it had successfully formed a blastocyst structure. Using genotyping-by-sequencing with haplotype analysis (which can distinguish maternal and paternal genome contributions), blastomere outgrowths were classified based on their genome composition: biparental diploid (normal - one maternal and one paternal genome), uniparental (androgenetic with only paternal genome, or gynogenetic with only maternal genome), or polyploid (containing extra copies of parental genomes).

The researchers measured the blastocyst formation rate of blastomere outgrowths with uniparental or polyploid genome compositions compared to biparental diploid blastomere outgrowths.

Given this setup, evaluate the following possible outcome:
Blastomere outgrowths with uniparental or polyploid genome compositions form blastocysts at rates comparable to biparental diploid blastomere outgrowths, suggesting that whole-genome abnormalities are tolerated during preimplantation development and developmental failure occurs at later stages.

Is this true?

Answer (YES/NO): NO